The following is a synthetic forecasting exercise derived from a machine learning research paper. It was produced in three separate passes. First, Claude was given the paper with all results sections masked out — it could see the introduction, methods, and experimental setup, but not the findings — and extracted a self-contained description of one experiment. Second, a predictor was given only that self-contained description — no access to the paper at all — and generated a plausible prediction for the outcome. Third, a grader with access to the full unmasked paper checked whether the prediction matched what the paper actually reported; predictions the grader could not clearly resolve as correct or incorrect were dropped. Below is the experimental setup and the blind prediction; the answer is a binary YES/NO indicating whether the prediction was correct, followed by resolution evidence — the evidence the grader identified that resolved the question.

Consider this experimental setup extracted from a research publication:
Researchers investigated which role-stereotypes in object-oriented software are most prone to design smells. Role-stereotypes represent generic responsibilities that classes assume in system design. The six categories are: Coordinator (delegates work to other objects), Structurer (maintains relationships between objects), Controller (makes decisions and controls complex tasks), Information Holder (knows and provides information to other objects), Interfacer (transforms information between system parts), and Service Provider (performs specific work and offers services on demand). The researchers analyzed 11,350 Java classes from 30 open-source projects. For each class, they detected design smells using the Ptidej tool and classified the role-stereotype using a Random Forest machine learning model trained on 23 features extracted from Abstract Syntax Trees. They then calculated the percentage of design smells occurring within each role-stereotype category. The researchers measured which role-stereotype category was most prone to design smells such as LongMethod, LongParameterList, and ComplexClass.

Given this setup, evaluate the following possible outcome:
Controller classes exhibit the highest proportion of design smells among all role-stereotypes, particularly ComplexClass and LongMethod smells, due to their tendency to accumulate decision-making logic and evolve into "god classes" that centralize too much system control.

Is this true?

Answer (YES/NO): NO